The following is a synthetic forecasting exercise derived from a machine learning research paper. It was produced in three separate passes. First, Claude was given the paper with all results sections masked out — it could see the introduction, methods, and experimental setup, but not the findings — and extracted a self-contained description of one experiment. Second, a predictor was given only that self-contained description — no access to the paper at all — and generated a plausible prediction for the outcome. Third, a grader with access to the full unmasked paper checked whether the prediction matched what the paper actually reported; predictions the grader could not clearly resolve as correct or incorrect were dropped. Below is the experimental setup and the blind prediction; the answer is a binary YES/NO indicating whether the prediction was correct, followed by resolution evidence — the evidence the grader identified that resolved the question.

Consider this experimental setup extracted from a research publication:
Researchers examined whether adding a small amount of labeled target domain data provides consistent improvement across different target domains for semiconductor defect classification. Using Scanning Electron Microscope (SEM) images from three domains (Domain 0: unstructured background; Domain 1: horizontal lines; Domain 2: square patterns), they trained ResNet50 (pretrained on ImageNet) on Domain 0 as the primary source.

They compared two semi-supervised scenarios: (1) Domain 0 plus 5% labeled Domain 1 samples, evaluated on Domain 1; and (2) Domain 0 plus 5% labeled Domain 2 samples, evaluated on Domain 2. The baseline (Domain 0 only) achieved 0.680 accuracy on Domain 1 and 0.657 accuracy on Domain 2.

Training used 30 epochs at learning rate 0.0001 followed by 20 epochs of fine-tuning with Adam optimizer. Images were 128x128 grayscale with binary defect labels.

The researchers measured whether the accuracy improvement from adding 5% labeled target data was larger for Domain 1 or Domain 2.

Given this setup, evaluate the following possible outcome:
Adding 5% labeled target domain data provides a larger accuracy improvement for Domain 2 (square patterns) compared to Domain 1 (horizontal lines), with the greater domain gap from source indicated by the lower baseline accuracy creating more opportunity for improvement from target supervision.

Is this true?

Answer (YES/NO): NO